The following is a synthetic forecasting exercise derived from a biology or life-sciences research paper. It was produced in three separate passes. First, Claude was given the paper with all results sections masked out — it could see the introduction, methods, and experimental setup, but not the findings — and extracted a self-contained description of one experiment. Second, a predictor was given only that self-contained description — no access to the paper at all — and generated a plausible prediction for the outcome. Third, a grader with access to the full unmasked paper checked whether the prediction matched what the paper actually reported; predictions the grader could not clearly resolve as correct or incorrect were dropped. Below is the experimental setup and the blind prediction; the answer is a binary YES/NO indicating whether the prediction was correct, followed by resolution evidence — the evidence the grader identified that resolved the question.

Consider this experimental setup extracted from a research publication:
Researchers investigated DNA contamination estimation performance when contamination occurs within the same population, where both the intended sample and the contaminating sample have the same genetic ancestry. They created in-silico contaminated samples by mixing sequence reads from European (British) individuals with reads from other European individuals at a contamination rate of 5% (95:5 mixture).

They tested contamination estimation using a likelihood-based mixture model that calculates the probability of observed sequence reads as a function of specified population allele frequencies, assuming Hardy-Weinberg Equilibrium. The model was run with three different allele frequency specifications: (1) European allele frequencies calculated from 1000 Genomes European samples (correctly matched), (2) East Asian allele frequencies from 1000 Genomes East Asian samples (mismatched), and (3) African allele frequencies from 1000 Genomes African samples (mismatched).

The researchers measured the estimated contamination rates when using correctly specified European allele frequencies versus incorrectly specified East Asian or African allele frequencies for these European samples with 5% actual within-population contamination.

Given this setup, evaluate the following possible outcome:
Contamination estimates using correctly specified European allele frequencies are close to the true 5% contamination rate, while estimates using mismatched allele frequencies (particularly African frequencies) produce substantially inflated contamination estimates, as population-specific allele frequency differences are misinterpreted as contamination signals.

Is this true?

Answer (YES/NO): NO